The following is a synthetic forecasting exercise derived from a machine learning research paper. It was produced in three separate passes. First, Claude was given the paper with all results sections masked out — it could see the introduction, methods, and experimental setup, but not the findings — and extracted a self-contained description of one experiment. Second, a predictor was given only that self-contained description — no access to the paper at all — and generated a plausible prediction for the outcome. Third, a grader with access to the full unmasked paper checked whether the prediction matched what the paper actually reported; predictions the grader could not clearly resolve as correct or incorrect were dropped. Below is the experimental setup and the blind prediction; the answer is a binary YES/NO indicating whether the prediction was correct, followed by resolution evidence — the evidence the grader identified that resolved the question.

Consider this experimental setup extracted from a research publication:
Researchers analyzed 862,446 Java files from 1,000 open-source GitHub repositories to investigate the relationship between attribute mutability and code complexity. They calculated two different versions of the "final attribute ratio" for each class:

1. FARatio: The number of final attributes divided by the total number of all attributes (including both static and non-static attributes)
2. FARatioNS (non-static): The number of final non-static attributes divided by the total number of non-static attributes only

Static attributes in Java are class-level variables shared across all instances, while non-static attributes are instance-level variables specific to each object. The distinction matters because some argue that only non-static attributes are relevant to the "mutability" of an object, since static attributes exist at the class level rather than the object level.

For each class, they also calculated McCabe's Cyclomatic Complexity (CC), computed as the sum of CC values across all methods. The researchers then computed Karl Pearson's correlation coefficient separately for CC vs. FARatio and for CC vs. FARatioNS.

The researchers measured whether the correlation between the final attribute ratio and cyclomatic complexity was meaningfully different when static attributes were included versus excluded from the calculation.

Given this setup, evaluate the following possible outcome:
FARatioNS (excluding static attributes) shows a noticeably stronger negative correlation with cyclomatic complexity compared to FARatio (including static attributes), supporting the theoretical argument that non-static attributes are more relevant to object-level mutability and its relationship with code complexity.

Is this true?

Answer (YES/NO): NO